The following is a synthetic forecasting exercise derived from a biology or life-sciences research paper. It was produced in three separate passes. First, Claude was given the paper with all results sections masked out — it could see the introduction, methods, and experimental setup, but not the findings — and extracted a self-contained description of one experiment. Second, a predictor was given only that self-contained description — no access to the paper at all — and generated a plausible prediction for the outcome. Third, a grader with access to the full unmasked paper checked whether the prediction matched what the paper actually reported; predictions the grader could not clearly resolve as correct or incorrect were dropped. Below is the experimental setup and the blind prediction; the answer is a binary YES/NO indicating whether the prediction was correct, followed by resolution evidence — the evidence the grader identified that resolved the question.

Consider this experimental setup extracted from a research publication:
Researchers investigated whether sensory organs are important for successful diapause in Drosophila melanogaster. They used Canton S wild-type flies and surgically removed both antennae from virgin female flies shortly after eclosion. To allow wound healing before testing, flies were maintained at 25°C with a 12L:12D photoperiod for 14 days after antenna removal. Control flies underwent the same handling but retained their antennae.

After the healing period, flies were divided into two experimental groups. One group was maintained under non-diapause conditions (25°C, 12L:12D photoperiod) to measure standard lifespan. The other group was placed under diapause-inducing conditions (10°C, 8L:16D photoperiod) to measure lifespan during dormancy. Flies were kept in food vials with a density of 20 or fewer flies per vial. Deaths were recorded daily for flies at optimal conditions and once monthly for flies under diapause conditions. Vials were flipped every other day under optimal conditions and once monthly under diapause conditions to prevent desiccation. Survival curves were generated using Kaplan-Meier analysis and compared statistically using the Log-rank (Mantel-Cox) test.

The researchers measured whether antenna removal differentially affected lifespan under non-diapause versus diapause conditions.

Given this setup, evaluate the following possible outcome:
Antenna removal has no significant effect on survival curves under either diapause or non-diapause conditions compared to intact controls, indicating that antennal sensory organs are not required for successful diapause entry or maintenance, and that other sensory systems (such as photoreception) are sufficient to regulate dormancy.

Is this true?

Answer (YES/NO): NO